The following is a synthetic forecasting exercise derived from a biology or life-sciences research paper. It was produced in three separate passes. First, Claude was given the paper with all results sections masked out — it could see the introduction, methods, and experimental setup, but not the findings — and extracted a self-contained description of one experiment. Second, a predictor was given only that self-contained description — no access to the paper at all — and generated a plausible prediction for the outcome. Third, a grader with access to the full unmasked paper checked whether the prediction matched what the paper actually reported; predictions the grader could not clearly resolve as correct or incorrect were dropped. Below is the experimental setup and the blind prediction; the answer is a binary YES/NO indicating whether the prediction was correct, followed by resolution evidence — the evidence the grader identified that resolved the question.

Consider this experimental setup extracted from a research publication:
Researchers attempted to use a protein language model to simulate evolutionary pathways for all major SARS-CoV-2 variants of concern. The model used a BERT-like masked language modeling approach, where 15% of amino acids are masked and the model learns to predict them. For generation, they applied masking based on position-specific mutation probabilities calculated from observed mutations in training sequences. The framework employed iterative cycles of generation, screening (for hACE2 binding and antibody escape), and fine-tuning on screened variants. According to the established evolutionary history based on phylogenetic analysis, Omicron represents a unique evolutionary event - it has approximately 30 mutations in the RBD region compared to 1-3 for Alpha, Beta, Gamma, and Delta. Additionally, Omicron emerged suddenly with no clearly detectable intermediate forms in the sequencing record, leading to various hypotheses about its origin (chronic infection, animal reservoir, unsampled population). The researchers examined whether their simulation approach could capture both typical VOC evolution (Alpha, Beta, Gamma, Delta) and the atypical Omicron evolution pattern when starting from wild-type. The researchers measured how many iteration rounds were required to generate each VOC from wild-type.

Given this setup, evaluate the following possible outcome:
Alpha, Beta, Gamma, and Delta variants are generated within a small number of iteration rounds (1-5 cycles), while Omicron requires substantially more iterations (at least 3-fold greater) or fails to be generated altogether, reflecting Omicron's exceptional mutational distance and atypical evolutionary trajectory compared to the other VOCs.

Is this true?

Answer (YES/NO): YES